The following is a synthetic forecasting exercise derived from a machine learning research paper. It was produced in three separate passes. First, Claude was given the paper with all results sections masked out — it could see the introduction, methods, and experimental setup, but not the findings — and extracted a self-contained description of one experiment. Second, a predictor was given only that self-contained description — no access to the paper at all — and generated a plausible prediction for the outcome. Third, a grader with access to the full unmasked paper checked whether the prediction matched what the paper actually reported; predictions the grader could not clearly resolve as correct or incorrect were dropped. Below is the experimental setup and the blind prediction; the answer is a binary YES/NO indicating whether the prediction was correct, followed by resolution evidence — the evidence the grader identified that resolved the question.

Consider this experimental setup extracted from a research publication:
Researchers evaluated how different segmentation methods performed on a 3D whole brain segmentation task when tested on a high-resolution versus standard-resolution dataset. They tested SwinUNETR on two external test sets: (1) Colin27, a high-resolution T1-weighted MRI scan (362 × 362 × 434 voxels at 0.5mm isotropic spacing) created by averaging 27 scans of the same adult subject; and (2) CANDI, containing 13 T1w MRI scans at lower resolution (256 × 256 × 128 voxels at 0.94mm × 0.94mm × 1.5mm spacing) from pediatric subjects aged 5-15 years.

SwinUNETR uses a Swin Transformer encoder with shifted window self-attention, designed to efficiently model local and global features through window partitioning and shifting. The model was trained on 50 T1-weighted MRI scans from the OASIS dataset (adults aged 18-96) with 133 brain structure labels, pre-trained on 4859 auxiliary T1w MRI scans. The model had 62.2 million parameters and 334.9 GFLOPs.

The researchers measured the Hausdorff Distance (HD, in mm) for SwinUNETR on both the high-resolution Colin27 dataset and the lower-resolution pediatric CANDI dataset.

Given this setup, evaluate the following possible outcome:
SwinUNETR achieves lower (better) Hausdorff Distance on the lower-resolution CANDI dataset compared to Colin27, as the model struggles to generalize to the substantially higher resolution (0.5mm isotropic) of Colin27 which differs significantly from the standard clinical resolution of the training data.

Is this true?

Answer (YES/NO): NO